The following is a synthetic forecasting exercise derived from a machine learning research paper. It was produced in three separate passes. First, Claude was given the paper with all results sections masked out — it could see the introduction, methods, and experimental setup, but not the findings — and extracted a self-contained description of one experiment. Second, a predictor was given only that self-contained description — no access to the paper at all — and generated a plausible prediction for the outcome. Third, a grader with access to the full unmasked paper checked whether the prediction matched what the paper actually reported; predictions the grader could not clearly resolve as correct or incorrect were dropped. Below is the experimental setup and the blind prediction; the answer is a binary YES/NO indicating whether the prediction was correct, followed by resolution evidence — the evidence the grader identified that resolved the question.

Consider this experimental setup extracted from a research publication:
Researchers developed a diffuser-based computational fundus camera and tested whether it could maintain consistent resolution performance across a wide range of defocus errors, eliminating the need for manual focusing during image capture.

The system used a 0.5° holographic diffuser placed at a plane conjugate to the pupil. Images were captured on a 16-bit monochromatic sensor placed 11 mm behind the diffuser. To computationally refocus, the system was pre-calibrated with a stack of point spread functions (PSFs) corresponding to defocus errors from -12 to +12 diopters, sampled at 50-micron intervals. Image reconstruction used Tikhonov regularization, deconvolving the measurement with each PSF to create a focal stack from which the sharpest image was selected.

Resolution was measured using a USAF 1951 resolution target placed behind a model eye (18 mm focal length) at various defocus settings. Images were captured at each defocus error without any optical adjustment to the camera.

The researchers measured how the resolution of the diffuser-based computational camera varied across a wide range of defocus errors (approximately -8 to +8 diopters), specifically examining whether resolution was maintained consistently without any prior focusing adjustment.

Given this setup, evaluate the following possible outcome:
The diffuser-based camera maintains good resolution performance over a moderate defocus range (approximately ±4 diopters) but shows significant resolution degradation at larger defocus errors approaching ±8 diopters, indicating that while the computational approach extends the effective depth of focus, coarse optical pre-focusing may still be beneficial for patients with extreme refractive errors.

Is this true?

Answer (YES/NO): NO